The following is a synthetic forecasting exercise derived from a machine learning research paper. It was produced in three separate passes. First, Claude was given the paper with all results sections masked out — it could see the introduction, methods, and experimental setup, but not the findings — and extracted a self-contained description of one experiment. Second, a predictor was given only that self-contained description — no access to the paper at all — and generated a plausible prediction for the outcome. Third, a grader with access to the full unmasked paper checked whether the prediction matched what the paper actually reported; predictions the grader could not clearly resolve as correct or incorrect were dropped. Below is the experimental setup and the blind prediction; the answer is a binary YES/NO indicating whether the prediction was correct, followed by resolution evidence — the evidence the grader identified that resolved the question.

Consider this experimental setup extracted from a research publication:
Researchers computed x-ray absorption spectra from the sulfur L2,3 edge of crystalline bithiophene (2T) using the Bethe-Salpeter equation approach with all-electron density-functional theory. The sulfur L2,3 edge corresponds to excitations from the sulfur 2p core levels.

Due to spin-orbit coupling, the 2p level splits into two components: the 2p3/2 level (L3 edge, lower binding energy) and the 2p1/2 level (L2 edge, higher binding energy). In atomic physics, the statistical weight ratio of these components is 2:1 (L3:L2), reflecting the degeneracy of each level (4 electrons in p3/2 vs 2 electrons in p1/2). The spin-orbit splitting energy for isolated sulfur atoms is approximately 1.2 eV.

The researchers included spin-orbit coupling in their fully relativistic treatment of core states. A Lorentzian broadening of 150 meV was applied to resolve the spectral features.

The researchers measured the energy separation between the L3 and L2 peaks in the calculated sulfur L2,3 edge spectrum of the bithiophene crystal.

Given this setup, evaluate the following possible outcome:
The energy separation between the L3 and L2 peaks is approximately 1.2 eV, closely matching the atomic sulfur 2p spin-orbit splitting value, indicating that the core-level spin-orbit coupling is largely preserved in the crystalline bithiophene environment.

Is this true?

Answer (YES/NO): NO